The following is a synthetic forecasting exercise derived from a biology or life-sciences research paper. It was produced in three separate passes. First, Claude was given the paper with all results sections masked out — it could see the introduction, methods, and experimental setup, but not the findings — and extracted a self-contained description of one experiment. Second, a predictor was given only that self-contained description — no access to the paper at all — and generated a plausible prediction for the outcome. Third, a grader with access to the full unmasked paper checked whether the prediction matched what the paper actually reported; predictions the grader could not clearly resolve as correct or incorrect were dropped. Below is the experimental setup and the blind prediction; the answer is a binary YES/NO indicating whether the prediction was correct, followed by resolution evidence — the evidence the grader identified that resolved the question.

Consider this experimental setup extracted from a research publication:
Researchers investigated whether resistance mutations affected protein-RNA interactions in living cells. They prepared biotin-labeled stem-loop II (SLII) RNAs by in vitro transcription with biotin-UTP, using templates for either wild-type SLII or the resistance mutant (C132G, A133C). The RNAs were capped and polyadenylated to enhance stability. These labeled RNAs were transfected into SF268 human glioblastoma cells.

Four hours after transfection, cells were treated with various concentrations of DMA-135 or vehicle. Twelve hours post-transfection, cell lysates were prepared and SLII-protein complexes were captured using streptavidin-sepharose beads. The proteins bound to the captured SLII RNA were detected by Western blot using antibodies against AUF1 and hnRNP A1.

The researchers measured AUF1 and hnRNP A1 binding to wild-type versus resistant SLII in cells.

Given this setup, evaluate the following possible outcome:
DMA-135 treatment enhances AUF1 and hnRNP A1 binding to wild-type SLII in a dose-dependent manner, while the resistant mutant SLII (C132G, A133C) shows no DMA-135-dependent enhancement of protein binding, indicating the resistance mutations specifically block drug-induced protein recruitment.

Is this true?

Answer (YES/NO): NO